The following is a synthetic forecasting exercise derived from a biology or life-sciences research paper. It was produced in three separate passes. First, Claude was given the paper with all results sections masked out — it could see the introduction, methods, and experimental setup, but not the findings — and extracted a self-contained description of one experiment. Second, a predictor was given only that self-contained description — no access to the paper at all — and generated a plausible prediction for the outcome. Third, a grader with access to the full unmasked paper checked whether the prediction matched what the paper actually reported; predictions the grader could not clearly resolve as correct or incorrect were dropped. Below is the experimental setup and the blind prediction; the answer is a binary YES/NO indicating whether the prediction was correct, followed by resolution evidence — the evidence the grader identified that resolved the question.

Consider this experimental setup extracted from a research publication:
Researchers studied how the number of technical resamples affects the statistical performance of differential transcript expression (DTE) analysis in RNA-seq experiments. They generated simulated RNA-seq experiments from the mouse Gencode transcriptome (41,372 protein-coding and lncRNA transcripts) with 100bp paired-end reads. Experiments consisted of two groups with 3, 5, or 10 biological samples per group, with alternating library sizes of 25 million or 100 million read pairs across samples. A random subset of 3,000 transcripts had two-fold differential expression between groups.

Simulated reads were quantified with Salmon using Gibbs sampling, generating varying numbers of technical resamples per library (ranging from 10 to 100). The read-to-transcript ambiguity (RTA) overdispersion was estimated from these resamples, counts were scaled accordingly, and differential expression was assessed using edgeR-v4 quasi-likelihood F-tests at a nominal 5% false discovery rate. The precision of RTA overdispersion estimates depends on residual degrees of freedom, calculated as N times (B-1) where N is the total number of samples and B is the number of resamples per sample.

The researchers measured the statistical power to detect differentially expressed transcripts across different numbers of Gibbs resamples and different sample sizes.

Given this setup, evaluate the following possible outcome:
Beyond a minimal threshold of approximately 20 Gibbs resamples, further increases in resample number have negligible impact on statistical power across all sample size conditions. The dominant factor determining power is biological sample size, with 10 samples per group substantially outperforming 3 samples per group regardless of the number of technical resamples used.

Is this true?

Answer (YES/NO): NO